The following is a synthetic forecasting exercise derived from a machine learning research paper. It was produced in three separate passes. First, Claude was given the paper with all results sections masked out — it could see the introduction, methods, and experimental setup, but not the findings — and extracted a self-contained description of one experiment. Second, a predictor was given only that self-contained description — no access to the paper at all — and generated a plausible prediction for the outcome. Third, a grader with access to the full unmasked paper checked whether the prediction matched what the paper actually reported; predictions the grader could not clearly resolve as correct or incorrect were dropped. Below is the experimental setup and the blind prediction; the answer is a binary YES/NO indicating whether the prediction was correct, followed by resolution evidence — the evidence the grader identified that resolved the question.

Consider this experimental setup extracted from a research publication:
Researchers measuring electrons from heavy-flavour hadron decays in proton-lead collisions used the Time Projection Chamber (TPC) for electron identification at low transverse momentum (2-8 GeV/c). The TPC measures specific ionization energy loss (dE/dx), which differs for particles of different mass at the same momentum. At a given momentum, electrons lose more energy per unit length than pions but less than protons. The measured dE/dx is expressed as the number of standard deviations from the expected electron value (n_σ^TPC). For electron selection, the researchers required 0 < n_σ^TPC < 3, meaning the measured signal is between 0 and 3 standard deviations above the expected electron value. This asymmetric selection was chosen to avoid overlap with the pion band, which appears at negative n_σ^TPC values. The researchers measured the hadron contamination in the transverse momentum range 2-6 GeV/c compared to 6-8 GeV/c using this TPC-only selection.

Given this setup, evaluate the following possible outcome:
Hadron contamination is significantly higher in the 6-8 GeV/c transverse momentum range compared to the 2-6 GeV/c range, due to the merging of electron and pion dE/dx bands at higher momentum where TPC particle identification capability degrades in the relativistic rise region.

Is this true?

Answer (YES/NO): NO